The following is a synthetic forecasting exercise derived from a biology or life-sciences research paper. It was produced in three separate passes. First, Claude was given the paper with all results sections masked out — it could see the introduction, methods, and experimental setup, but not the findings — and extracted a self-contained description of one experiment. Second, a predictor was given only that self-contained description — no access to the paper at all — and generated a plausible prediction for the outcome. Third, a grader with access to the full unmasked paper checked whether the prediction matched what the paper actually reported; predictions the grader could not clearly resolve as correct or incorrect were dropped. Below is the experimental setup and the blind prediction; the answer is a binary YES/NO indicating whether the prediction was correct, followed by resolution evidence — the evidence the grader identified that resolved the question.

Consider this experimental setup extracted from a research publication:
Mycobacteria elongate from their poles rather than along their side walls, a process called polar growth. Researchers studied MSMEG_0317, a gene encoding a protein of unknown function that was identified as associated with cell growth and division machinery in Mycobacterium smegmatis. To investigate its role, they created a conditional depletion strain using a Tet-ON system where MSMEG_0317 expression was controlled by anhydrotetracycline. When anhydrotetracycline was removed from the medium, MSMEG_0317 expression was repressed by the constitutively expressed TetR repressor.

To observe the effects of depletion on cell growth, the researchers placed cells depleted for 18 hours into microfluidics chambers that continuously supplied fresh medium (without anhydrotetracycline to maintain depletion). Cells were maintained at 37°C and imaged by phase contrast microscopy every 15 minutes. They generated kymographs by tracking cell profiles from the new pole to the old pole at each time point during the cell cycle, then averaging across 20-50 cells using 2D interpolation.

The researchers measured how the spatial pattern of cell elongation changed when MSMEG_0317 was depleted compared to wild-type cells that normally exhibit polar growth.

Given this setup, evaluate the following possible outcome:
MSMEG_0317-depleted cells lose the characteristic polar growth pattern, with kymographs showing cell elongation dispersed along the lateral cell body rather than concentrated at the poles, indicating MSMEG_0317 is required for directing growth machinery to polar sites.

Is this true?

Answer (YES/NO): NO